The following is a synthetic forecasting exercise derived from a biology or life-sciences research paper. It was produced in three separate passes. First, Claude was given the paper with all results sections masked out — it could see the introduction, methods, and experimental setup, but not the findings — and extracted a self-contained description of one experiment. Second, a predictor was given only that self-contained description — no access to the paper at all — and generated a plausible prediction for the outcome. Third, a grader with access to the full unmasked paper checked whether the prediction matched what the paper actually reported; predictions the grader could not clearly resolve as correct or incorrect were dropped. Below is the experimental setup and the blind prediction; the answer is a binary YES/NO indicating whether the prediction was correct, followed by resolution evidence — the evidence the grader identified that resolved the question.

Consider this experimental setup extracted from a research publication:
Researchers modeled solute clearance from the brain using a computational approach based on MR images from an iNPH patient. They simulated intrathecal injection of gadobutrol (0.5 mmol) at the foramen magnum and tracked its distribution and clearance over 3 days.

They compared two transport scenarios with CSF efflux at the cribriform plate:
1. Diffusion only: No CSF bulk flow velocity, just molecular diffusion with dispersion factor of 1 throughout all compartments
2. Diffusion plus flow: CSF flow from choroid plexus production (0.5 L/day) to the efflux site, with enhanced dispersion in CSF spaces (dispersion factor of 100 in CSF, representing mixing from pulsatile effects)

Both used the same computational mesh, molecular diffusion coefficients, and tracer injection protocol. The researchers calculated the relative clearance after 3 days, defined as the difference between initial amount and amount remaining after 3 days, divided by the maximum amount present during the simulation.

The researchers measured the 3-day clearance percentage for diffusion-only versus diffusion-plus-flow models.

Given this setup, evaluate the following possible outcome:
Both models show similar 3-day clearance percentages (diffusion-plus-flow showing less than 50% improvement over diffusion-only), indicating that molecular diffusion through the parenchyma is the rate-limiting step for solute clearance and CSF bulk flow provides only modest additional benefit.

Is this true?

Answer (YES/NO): NO